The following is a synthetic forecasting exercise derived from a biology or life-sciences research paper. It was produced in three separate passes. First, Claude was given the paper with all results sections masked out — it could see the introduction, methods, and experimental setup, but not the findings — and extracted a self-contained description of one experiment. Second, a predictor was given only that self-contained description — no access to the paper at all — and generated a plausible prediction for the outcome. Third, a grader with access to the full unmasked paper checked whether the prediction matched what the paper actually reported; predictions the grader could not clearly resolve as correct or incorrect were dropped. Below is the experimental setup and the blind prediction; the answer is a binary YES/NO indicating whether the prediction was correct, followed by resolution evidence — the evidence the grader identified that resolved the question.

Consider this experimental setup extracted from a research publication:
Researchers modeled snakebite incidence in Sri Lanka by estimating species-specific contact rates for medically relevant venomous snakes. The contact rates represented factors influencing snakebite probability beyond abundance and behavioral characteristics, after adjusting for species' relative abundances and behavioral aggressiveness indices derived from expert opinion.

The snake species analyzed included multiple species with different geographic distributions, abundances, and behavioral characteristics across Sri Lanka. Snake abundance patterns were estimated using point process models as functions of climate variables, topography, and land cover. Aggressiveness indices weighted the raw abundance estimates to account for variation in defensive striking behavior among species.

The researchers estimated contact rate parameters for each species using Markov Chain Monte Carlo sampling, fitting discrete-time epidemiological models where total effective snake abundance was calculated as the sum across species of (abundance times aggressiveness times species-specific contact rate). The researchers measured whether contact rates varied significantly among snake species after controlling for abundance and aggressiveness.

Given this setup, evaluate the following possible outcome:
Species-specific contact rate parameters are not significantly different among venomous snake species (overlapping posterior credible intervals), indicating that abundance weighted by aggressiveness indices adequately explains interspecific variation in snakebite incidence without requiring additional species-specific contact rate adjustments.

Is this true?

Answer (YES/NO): NO